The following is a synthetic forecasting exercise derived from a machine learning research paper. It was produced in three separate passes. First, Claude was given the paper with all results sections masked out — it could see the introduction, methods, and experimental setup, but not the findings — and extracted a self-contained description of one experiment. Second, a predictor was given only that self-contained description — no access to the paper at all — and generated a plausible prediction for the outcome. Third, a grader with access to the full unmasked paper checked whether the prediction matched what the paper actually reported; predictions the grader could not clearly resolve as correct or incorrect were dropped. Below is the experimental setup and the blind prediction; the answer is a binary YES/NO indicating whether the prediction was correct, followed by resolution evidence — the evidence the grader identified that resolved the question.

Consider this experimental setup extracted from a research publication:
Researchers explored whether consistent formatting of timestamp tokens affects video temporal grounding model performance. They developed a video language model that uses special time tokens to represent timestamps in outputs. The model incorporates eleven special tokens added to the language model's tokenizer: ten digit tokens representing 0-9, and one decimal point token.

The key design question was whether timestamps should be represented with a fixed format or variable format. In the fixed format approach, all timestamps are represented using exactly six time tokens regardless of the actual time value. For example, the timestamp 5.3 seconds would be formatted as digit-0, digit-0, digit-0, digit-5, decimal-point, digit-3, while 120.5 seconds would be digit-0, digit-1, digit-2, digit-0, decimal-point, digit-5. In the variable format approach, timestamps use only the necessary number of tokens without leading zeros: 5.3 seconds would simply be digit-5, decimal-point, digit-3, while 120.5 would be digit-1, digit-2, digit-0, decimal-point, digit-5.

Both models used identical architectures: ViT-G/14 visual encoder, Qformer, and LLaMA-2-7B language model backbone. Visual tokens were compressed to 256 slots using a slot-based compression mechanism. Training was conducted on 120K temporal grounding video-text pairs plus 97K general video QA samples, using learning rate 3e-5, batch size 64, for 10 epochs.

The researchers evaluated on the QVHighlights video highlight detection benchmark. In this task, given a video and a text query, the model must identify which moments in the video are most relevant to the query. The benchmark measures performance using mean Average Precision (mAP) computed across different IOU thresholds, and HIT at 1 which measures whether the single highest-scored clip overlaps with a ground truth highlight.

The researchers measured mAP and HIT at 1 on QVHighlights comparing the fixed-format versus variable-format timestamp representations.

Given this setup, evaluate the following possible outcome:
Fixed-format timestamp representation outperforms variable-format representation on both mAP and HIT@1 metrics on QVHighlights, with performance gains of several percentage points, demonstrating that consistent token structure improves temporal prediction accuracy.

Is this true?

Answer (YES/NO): NO